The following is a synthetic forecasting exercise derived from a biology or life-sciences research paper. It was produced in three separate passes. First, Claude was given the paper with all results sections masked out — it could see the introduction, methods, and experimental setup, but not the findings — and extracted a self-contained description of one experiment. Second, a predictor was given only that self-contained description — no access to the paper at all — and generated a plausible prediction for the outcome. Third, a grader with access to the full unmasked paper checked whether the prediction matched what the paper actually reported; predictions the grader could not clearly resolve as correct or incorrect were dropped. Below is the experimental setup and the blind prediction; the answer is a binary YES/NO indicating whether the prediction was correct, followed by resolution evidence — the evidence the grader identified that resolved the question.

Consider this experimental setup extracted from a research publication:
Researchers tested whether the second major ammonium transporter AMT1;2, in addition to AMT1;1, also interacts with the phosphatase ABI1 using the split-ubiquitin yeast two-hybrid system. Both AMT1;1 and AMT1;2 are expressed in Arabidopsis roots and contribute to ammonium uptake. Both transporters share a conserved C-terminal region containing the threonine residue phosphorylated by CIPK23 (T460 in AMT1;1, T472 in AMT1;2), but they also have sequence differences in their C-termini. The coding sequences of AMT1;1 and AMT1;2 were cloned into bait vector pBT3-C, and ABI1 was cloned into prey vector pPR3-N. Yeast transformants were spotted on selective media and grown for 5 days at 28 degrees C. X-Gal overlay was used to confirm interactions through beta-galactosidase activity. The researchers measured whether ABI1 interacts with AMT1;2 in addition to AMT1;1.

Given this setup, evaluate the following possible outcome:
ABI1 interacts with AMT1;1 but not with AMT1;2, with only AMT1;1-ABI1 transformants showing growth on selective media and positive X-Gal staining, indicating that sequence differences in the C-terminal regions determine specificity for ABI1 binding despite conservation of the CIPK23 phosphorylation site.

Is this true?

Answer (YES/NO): NO